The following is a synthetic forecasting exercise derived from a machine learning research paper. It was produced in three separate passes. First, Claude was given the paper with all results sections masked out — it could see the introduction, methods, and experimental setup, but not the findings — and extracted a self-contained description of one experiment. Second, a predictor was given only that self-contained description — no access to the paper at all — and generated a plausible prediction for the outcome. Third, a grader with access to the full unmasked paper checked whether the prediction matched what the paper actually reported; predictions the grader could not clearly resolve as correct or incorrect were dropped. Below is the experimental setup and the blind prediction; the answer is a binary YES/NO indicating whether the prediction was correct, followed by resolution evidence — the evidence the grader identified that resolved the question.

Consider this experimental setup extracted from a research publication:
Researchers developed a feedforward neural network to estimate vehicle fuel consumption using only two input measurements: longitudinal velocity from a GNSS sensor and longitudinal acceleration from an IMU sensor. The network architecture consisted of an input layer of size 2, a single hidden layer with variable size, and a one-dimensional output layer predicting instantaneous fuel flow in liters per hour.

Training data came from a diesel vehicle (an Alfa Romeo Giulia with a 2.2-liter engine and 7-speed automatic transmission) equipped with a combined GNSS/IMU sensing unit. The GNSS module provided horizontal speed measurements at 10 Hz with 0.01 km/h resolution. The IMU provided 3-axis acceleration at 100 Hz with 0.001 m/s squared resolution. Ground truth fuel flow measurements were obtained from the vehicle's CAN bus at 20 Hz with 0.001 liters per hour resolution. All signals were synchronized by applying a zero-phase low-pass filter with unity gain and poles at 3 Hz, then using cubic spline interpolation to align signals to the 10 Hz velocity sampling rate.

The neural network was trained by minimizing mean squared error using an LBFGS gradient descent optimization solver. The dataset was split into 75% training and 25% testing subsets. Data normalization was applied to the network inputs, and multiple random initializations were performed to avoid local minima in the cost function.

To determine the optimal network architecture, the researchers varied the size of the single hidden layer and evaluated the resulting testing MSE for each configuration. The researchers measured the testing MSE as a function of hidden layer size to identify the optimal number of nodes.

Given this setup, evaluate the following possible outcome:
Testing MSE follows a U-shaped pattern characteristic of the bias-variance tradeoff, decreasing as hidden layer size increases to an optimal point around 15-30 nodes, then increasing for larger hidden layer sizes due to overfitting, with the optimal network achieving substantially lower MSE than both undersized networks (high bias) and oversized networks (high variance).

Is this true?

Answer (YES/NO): NO